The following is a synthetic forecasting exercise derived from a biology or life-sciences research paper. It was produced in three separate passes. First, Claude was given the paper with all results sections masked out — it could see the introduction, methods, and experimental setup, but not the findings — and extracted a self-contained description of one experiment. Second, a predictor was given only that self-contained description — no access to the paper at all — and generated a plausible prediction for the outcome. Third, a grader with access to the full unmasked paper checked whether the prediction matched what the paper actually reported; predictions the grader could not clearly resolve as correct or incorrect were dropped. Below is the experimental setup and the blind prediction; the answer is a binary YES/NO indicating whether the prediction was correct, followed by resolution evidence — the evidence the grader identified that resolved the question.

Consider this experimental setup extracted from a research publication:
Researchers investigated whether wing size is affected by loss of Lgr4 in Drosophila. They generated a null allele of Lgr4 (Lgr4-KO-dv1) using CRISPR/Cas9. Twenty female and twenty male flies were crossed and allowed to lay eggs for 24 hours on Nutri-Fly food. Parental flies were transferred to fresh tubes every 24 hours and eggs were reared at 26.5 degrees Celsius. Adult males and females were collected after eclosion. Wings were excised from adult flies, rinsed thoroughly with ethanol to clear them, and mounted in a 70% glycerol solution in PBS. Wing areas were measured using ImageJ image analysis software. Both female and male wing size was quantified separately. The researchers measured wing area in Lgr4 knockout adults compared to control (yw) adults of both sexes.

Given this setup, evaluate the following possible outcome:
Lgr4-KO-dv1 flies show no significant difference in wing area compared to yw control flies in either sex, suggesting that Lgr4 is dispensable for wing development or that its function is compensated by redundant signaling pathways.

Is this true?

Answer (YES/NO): NO